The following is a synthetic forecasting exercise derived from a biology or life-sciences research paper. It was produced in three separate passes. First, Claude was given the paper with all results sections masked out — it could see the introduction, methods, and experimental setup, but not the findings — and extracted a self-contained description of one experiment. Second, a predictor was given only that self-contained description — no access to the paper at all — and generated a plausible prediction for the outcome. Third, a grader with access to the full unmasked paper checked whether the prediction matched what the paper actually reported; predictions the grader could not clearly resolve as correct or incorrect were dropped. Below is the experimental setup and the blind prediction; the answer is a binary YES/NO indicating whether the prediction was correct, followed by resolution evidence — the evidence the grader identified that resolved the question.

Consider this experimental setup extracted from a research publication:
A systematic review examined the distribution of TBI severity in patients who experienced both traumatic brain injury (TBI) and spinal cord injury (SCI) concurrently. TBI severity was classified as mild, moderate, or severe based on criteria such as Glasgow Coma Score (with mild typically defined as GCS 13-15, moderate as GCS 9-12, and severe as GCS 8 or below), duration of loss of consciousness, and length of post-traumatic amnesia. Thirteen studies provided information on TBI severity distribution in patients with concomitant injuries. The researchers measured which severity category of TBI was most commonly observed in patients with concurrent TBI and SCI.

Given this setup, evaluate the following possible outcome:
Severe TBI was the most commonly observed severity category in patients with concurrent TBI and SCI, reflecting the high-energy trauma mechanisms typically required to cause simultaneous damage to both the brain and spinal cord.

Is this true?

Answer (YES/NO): NO